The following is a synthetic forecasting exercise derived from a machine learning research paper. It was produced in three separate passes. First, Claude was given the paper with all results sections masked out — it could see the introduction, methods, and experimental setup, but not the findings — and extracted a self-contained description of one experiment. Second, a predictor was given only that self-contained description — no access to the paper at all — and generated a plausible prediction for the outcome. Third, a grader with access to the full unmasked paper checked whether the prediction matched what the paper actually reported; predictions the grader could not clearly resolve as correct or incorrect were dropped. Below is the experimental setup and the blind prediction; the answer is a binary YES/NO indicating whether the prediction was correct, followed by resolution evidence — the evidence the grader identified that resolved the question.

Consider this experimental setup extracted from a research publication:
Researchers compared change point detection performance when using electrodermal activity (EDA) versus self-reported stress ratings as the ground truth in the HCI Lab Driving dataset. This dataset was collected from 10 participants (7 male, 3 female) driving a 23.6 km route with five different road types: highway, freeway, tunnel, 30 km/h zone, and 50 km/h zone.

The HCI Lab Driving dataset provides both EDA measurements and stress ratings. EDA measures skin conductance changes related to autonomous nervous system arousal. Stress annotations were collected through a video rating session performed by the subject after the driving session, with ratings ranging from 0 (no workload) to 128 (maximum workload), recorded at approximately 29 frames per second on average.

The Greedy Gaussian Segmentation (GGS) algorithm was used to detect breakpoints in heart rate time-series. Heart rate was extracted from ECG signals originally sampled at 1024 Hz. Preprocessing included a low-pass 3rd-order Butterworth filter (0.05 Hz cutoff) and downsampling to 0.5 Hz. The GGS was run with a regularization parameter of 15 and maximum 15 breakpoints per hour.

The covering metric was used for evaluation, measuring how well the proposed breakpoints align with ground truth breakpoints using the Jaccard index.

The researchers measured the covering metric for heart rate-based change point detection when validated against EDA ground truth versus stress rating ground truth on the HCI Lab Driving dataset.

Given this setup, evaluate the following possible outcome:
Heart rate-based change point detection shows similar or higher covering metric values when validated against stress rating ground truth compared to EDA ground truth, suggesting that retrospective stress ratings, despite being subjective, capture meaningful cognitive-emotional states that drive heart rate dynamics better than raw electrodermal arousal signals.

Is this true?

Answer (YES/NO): NO